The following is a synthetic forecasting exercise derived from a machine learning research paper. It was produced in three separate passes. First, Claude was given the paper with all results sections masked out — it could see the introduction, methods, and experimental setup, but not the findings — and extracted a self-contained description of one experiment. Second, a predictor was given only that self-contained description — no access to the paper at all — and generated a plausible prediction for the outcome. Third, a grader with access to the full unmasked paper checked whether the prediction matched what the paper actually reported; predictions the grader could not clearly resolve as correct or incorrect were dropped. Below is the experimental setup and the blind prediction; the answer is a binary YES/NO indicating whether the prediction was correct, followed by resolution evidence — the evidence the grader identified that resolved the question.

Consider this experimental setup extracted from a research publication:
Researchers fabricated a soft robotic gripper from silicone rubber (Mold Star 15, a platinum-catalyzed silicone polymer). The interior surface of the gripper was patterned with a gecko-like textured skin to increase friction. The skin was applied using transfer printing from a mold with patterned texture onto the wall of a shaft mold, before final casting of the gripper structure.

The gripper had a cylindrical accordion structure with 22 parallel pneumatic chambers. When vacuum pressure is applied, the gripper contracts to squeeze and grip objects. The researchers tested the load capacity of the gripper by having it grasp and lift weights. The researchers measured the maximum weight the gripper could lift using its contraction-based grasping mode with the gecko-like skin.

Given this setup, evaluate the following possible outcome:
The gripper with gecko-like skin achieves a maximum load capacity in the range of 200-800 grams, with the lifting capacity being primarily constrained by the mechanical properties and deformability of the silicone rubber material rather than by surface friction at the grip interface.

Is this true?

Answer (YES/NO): NO